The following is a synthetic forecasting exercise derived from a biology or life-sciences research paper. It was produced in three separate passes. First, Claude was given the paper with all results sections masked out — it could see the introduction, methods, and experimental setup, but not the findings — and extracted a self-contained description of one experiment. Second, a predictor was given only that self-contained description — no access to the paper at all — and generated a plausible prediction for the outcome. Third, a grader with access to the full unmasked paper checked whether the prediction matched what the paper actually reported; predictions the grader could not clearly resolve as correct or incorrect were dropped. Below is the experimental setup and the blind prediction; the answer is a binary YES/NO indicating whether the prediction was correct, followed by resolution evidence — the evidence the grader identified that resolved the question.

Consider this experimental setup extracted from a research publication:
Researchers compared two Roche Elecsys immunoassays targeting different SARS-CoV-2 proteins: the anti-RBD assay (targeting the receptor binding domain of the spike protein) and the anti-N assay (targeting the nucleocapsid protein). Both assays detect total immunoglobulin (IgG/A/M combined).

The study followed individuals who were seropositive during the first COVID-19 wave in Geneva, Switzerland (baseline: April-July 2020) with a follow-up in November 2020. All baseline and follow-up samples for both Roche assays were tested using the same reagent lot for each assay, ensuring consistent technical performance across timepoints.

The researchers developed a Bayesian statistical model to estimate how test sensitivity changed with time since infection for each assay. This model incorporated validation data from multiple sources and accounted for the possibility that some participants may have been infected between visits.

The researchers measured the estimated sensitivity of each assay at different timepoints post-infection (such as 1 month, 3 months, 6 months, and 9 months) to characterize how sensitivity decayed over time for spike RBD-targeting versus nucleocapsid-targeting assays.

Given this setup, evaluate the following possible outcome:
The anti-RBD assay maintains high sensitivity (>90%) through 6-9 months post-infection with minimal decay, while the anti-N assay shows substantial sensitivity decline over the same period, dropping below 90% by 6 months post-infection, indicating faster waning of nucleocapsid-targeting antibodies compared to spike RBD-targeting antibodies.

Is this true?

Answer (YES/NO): NO